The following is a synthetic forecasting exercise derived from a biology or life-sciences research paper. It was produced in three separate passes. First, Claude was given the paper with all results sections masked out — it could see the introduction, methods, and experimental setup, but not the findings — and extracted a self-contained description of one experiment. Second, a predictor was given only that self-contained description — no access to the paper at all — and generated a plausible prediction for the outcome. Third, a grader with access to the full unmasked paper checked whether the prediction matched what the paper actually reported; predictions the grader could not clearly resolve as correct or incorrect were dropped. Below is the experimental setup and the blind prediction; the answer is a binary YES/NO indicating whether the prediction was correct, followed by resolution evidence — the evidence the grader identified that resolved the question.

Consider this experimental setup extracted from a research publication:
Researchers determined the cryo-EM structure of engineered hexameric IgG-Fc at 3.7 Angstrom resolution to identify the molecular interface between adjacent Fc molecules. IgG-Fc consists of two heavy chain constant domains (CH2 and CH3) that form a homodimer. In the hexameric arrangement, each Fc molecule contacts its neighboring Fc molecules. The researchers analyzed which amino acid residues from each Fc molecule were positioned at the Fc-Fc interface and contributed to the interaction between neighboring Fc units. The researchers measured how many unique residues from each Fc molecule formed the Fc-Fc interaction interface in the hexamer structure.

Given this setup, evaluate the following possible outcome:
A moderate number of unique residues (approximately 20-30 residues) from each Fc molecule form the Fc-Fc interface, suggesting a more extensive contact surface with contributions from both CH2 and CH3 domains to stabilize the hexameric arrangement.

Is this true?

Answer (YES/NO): NO